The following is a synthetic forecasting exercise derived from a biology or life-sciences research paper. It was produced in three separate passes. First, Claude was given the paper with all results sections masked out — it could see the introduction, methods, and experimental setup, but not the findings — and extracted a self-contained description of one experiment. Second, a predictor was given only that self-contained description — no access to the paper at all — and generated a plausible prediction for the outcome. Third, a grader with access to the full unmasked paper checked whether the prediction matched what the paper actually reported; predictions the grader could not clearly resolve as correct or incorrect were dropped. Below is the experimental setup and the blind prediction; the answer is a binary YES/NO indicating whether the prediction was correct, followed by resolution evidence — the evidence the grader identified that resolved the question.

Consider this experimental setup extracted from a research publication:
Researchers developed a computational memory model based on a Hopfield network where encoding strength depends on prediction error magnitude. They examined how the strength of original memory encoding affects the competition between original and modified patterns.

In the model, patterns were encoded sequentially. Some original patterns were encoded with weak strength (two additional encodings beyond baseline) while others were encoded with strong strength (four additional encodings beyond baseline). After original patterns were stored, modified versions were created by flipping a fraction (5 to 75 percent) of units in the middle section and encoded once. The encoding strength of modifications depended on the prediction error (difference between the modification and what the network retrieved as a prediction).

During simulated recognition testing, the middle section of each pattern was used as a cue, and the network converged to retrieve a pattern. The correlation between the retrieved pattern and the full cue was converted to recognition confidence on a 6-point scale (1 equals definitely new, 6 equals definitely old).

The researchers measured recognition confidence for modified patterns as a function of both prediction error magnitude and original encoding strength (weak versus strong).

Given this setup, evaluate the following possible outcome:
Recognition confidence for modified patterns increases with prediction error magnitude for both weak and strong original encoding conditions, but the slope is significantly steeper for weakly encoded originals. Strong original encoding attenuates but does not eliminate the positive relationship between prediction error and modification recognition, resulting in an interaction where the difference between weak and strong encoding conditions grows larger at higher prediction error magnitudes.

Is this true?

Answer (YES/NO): NO